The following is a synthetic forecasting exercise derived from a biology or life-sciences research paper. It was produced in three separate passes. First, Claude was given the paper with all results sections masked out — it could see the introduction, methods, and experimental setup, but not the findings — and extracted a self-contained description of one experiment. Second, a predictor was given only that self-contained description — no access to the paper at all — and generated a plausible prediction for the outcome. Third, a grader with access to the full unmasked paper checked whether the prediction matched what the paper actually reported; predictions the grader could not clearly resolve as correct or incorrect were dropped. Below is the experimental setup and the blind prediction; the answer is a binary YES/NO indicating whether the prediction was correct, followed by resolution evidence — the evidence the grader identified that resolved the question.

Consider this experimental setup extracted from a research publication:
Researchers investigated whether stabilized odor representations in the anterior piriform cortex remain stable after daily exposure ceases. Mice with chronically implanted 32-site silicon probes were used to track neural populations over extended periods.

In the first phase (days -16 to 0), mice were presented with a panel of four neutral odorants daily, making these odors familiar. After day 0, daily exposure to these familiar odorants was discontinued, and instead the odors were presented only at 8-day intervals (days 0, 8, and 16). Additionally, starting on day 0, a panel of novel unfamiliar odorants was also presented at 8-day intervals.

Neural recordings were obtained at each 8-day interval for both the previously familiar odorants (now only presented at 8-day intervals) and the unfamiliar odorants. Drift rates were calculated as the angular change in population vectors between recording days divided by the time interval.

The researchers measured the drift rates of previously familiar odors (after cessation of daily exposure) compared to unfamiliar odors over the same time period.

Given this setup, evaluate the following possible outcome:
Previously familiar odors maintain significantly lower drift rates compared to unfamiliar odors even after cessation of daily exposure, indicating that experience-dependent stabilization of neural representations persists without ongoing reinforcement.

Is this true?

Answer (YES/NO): NO